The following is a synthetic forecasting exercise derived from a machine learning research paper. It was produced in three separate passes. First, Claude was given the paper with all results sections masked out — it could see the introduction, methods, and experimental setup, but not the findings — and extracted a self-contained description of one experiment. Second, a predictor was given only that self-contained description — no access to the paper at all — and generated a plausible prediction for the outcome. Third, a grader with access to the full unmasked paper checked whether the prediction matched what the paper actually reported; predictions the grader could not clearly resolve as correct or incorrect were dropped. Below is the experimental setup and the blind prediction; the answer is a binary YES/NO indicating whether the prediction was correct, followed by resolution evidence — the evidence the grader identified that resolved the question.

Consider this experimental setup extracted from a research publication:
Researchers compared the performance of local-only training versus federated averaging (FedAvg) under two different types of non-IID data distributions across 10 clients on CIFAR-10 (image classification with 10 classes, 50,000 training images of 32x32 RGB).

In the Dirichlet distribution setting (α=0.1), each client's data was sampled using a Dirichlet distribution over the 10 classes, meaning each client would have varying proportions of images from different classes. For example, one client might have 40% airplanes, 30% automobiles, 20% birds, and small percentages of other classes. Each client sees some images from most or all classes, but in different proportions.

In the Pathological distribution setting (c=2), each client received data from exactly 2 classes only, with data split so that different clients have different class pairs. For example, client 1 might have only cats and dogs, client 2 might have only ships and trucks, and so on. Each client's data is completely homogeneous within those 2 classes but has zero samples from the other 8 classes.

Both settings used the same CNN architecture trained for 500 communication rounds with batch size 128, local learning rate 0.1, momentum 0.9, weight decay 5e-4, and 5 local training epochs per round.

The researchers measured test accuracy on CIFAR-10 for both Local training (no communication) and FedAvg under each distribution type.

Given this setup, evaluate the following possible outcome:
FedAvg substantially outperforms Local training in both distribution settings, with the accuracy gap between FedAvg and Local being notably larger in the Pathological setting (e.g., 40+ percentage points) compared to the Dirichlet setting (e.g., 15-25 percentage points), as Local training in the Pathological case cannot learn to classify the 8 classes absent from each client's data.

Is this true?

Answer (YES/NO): NO